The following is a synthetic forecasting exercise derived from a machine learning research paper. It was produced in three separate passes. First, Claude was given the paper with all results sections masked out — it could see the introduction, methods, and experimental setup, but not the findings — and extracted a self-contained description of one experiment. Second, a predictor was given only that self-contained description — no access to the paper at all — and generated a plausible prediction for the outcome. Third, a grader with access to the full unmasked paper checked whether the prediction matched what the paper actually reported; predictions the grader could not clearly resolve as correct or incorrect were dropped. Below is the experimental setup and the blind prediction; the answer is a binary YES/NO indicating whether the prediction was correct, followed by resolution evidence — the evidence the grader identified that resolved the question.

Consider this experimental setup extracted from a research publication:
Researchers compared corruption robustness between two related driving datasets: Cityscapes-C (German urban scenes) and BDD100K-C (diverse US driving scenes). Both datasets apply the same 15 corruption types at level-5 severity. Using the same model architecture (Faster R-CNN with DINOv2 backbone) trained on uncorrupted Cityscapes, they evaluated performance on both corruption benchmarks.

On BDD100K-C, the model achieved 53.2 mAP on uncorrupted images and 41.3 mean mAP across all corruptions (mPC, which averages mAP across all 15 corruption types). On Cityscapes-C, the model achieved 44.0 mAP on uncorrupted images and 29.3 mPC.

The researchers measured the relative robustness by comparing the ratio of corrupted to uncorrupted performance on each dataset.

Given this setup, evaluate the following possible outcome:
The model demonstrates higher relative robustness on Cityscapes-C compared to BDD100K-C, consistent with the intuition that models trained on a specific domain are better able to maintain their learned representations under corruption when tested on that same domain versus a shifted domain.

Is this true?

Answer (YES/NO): NO